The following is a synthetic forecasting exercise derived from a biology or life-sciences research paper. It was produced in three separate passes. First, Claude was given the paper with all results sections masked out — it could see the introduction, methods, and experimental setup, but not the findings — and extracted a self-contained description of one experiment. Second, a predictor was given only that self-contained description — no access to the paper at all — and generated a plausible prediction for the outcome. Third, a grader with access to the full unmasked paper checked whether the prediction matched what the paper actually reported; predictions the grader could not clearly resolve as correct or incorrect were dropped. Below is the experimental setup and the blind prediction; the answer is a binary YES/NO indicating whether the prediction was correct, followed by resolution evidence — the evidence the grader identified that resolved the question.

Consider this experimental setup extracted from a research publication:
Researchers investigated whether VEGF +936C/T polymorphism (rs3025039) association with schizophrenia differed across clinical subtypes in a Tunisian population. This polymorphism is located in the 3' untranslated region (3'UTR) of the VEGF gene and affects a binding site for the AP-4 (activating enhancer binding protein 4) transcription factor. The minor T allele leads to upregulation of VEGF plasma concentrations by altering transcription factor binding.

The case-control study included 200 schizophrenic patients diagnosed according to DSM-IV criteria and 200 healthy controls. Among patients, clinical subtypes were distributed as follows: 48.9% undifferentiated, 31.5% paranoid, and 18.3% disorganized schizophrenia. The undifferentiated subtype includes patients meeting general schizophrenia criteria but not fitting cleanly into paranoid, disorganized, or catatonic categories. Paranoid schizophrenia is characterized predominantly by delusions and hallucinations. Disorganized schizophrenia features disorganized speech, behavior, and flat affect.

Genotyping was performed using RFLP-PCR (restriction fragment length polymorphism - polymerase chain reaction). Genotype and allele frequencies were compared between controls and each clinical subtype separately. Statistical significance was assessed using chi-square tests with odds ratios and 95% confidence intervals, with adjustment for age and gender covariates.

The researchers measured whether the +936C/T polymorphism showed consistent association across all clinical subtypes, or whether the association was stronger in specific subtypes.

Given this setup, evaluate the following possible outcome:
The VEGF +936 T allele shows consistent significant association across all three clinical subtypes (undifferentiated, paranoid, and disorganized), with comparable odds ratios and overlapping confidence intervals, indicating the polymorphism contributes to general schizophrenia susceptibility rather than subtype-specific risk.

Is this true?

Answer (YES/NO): NO